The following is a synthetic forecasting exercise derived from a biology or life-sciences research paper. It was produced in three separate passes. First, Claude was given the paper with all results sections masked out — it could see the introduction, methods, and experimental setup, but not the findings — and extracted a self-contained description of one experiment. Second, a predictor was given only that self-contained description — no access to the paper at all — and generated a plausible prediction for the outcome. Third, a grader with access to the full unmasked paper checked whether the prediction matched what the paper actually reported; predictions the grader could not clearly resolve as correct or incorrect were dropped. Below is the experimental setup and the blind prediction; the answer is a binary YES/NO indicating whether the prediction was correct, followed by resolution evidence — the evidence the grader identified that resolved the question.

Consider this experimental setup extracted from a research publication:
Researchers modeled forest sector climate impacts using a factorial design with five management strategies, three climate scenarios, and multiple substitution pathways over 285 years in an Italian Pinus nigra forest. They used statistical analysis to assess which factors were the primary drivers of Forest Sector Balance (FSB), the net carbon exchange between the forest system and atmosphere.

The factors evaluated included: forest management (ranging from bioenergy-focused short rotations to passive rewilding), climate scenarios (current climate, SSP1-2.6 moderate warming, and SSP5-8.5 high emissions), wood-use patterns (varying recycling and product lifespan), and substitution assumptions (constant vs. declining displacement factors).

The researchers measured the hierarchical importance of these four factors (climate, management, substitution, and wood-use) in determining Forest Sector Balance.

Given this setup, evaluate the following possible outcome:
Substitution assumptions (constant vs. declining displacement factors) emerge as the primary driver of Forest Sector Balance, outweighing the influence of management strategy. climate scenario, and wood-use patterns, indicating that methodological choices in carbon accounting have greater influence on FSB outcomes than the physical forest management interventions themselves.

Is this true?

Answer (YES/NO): NO